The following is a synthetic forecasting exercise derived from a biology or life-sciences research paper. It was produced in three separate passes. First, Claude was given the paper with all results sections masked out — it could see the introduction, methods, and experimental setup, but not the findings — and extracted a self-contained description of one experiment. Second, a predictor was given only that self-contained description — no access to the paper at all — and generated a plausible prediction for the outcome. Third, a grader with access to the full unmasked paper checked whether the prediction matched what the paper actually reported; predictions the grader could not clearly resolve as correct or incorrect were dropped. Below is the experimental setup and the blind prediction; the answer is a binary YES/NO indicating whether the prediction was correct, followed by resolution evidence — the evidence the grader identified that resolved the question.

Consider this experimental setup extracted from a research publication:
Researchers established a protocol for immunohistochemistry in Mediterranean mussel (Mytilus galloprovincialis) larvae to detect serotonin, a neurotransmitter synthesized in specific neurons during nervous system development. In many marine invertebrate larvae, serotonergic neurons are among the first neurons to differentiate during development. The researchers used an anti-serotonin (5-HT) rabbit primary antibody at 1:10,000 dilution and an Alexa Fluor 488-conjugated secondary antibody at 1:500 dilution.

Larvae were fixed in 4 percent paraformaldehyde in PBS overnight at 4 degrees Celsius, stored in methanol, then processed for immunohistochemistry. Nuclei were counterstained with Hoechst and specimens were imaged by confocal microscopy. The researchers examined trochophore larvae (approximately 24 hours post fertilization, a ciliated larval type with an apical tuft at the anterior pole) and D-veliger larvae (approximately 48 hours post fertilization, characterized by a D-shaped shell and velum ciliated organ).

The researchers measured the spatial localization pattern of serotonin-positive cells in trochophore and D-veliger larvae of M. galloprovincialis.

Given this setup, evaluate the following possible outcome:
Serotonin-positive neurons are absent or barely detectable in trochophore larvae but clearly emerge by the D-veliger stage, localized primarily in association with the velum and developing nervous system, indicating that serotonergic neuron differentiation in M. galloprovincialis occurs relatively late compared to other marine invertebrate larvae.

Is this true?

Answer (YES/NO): NO